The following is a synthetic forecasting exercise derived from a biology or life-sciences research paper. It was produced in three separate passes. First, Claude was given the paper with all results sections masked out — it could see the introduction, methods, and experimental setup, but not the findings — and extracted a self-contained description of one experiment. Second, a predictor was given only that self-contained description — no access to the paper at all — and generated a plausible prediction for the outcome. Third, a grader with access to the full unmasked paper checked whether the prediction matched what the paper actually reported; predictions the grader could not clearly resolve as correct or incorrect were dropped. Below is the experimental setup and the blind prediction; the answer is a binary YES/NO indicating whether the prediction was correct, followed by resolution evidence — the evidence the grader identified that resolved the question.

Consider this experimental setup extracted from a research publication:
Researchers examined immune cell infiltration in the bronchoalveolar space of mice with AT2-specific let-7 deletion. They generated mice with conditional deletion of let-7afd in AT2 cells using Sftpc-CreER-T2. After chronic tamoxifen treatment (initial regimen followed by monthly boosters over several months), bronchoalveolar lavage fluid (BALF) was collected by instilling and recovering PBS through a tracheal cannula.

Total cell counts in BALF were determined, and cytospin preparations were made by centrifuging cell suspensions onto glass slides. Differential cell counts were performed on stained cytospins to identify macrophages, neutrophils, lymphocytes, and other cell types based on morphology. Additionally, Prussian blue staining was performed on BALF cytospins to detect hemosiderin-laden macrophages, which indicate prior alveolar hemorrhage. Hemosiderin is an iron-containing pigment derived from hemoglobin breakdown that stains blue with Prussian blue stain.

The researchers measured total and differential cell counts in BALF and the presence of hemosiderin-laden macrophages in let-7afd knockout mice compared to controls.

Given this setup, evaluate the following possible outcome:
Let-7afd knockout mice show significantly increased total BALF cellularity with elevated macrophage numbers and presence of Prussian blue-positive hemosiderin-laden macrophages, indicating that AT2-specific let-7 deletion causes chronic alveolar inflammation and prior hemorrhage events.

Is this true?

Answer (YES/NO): YES